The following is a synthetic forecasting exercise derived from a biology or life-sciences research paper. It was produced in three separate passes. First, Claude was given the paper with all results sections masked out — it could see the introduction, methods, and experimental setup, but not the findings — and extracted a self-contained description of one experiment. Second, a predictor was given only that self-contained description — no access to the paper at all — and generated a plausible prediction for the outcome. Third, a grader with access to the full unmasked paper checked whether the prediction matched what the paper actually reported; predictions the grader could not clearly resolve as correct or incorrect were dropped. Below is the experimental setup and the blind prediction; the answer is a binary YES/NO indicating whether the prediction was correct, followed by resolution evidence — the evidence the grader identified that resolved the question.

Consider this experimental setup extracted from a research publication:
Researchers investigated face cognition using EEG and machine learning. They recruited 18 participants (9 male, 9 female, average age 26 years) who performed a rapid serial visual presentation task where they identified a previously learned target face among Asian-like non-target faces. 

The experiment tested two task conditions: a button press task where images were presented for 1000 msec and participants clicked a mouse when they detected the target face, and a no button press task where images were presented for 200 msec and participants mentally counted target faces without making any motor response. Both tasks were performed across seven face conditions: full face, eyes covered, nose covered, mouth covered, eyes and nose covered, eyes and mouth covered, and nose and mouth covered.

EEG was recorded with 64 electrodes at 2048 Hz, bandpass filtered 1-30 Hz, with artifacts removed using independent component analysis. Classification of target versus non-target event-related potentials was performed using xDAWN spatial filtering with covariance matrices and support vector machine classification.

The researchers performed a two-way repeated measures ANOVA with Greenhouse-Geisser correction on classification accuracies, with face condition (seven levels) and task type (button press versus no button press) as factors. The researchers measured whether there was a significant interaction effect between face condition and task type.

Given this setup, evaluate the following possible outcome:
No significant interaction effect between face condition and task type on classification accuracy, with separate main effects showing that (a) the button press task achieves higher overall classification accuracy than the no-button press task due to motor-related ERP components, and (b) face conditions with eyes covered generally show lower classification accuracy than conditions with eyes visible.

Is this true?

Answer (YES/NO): NO